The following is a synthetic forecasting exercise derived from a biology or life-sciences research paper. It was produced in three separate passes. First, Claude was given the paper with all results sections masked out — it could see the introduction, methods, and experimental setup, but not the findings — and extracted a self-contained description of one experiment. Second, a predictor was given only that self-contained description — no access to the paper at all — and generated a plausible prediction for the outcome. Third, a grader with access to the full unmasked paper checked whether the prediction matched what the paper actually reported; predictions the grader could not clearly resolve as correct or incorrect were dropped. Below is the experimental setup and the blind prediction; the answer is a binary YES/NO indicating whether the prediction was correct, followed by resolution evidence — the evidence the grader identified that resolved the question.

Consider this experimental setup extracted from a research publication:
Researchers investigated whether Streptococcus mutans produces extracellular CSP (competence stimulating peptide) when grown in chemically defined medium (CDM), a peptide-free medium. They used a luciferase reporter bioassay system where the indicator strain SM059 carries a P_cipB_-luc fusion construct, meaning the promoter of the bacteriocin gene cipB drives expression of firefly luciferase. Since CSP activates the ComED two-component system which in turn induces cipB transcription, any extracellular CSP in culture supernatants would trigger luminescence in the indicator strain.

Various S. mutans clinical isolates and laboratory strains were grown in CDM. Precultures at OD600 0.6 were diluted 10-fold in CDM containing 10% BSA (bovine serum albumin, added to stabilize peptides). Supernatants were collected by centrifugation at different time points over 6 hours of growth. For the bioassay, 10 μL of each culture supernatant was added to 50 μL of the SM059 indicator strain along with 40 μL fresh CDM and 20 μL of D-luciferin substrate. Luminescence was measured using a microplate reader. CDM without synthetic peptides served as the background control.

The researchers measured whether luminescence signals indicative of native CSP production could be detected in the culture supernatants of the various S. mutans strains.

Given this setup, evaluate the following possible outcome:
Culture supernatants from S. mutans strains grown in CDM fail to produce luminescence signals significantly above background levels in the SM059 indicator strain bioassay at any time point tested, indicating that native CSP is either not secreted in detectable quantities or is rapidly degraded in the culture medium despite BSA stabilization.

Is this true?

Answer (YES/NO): YES